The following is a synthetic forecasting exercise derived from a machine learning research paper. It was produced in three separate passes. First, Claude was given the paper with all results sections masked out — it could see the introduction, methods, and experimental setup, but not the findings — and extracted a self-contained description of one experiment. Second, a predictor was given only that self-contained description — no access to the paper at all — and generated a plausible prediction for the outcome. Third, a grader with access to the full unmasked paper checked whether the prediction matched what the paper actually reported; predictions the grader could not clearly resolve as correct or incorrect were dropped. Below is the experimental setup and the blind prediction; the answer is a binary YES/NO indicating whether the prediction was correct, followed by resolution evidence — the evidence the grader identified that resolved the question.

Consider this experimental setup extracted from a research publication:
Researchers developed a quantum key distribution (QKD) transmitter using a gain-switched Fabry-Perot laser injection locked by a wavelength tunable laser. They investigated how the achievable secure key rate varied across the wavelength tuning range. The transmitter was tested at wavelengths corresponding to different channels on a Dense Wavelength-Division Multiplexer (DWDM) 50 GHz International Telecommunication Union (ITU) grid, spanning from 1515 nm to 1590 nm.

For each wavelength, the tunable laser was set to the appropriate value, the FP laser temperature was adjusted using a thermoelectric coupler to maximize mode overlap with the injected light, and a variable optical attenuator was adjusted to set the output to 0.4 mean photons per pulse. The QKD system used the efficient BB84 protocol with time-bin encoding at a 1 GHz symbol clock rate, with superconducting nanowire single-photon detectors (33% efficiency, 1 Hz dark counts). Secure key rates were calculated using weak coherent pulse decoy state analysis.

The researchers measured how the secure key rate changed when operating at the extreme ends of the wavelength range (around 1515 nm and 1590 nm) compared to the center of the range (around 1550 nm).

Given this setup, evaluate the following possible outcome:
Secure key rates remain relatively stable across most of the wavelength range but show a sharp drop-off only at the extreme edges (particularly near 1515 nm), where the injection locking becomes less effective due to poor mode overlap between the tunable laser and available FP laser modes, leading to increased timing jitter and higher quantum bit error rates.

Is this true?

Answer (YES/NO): NO